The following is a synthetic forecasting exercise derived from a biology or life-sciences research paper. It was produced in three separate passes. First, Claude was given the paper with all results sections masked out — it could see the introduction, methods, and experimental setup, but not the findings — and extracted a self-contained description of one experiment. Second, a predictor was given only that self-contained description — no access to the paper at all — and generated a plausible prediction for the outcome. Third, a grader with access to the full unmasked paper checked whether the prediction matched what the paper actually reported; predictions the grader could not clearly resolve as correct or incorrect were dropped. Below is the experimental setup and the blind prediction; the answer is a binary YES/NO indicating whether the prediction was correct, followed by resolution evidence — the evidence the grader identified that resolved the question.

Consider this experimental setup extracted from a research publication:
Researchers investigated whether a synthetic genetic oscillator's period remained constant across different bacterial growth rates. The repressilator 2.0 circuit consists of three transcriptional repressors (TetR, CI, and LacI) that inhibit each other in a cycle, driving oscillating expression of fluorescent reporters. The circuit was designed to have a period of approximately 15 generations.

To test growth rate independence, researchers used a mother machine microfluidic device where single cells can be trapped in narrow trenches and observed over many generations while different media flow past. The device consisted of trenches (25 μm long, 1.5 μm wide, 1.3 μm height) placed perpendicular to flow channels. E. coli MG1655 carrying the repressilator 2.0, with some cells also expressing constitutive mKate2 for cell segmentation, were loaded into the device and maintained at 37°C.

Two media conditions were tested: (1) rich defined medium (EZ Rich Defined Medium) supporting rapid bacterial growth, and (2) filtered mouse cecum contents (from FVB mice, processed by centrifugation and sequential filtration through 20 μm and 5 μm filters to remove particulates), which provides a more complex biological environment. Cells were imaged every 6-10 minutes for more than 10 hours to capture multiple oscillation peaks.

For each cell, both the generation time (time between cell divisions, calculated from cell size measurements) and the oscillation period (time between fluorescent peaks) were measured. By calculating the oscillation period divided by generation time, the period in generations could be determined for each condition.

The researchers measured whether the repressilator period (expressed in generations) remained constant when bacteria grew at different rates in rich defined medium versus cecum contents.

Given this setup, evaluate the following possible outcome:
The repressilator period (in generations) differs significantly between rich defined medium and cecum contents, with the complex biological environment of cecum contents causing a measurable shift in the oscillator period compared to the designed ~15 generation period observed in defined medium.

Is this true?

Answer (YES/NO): NO